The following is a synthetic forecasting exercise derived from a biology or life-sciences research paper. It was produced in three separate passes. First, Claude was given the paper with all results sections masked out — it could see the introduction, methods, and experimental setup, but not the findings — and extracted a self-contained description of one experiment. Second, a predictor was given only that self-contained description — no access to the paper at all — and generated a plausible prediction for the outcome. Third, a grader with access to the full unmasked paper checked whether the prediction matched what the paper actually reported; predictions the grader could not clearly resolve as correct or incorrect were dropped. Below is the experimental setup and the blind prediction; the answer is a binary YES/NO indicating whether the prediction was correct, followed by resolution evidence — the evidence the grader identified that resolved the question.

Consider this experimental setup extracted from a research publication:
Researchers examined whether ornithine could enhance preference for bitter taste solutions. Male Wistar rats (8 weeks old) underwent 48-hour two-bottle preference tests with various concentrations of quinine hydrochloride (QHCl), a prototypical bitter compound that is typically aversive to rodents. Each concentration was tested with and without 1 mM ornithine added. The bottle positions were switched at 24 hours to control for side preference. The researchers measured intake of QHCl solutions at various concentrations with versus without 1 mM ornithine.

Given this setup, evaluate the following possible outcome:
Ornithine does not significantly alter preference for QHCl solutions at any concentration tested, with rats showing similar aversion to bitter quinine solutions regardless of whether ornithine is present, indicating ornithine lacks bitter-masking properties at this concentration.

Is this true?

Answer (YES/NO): NO